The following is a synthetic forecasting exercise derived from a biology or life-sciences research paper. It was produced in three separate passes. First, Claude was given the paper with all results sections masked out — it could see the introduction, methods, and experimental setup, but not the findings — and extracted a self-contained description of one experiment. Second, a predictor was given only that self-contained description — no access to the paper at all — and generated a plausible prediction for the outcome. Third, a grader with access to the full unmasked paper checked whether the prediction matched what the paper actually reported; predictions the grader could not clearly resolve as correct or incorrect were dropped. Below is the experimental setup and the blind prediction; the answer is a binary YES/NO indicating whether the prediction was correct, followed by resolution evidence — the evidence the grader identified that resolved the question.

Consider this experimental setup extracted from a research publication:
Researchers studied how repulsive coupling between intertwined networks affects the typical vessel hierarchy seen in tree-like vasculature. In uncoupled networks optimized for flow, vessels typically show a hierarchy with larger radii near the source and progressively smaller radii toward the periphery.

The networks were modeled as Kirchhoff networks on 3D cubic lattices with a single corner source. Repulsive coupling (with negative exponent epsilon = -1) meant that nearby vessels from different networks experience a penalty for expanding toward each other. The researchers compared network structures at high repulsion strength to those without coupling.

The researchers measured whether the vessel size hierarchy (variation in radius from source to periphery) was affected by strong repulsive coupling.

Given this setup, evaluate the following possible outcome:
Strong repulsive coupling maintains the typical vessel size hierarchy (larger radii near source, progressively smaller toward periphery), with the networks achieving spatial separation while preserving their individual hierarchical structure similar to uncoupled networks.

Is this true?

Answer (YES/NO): NO